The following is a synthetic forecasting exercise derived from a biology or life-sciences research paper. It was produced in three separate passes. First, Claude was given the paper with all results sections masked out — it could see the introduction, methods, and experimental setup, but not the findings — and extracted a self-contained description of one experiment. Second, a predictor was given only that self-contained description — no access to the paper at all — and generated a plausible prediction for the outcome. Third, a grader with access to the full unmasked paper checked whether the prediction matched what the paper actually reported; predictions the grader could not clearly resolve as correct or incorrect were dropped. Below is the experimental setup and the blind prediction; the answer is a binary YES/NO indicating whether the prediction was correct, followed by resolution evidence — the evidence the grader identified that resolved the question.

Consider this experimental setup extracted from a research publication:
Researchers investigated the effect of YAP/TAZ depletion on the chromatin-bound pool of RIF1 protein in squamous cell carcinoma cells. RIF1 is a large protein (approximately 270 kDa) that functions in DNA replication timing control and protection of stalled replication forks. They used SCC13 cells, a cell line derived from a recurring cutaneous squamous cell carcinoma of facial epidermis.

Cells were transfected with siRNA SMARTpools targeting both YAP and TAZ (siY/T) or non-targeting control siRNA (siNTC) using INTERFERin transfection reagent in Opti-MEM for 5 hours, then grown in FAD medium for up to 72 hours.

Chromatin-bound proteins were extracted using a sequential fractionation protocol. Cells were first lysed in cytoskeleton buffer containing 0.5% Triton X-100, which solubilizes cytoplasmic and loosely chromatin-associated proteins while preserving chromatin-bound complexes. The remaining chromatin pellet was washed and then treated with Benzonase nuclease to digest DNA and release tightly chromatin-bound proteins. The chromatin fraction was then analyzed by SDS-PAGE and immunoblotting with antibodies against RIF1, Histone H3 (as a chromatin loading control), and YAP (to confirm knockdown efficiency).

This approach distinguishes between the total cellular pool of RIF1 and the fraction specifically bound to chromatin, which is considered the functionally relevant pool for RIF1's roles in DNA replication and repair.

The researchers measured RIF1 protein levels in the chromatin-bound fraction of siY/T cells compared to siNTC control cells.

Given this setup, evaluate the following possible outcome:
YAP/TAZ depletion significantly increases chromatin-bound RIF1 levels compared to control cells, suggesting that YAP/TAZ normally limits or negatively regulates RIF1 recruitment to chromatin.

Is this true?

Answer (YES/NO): NO